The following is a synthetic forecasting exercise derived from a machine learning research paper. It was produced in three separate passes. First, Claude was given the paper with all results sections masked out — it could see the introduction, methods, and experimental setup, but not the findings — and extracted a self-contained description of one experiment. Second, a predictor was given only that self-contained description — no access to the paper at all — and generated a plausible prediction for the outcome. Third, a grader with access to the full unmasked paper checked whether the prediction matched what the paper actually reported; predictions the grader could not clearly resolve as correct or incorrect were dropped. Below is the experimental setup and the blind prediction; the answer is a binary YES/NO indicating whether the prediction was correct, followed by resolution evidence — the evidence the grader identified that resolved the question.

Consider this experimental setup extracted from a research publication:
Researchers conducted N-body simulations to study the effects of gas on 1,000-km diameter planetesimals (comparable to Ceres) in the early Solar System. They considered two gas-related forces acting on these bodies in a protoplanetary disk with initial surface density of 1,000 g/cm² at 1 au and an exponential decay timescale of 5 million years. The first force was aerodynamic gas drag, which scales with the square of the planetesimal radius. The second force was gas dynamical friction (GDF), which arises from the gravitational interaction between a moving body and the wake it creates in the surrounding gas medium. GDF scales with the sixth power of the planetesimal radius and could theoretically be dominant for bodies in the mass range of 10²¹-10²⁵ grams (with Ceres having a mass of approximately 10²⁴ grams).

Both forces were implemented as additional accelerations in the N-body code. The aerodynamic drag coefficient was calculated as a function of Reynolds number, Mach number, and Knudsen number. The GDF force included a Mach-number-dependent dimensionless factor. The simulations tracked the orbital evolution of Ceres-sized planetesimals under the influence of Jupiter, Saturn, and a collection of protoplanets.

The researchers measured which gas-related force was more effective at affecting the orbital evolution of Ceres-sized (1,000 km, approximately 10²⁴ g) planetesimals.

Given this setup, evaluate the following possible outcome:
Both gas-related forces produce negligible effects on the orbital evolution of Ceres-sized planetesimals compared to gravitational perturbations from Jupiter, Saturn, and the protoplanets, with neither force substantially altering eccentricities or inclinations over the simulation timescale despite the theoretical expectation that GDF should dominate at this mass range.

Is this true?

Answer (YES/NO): NO